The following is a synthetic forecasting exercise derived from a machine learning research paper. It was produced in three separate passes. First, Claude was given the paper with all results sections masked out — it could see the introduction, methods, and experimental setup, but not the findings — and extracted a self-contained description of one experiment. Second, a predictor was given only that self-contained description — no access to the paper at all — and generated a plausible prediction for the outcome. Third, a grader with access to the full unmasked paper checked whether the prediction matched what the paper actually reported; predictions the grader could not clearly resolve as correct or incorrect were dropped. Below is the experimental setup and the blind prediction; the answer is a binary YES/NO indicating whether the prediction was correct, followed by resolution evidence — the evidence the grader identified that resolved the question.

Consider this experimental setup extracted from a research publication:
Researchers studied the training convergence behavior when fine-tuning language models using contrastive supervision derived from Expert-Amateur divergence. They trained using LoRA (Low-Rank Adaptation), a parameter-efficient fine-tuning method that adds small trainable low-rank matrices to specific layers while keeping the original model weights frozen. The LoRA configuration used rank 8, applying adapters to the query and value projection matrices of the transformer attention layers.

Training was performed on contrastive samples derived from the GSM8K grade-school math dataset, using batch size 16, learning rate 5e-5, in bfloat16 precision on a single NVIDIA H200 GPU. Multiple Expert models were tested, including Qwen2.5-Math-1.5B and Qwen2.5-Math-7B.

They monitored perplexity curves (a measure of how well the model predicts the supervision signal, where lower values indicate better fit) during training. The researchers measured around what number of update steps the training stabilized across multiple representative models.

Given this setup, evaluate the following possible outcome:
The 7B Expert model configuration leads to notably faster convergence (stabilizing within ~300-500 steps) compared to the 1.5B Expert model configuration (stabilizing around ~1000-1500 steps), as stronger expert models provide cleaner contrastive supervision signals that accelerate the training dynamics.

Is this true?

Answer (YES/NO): NO